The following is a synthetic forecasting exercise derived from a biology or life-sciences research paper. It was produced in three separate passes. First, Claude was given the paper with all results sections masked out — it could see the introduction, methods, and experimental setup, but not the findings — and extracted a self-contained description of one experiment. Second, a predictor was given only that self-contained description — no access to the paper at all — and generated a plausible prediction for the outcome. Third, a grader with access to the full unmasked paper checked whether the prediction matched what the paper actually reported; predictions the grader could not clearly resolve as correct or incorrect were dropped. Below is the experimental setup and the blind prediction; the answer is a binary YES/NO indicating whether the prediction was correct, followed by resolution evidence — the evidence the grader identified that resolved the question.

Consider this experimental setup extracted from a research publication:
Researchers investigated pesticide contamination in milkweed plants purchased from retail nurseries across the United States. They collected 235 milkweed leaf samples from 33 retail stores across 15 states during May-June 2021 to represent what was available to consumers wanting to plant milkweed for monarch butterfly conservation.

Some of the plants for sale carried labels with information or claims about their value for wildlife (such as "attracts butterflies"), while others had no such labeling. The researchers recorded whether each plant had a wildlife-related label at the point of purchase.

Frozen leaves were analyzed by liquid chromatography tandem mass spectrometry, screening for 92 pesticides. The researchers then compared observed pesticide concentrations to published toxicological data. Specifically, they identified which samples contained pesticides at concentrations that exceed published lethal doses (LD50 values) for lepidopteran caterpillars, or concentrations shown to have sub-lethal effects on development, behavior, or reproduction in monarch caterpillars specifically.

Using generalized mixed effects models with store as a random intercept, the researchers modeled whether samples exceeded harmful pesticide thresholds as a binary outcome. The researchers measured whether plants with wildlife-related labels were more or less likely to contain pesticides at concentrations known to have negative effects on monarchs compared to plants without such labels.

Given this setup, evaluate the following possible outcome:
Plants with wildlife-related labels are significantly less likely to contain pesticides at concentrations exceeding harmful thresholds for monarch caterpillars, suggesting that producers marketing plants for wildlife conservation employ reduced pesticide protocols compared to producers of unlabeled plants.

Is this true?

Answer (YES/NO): NO